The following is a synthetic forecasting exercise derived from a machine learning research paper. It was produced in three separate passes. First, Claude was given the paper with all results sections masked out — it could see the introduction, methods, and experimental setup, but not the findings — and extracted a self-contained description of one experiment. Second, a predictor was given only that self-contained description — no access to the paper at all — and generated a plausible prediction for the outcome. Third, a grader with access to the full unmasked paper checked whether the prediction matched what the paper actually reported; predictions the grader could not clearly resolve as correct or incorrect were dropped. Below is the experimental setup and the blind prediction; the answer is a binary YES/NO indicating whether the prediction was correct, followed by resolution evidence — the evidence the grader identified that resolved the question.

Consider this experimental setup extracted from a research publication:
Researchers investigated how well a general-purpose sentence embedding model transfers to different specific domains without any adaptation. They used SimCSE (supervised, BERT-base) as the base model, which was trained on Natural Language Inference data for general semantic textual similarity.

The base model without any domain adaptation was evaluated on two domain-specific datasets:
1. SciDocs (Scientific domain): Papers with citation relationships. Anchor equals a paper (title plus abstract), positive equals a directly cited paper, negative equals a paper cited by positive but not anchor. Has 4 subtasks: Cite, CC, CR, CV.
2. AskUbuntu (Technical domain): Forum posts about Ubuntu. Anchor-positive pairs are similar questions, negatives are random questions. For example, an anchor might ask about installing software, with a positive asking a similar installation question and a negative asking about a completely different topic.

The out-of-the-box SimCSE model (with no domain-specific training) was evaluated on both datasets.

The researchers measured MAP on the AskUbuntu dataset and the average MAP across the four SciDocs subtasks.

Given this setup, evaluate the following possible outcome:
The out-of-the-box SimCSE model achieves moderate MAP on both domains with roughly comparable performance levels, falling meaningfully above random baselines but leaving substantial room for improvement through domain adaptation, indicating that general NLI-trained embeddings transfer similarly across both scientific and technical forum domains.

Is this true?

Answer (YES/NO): NO